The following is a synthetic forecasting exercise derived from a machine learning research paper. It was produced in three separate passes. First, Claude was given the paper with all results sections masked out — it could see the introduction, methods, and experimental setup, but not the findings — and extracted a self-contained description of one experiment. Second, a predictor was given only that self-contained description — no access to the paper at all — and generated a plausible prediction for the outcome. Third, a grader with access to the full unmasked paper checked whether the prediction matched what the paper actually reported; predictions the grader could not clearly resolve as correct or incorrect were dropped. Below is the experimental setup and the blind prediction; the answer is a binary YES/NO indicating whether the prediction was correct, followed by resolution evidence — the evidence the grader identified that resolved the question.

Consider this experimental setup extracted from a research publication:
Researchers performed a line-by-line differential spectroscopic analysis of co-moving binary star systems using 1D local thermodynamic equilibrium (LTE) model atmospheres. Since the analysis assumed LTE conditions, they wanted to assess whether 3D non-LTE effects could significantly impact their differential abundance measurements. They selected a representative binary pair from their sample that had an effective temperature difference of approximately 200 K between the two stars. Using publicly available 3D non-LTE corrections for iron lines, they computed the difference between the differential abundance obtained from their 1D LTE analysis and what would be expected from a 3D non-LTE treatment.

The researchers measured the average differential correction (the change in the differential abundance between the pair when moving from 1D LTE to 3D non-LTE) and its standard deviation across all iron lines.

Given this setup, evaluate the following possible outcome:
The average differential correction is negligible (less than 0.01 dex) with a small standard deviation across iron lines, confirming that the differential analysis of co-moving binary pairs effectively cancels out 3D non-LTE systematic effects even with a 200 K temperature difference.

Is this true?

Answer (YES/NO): NO